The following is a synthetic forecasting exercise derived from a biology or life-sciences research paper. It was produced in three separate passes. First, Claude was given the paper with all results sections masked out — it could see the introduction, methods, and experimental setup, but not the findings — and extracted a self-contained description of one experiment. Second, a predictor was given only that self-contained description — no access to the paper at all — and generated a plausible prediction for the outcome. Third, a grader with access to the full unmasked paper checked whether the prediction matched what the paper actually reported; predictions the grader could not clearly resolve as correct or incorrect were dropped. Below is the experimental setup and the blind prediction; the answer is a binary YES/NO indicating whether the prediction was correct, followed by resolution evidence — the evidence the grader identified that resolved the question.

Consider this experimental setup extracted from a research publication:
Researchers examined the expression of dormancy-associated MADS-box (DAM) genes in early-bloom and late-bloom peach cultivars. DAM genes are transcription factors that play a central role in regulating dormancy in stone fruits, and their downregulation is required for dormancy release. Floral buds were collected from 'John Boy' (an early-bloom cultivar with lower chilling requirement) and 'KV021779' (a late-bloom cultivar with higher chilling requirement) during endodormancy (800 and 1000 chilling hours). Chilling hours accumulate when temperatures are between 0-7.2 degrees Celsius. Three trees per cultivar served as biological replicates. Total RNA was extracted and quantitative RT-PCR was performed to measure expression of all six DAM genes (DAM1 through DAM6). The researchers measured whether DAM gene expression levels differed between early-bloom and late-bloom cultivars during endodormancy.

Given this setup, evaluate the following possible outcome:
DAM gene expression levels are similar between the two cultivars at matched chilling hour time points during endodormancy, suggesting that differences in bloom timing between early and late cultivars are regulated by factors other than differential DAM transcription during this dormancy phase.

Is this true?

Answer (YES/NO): NO